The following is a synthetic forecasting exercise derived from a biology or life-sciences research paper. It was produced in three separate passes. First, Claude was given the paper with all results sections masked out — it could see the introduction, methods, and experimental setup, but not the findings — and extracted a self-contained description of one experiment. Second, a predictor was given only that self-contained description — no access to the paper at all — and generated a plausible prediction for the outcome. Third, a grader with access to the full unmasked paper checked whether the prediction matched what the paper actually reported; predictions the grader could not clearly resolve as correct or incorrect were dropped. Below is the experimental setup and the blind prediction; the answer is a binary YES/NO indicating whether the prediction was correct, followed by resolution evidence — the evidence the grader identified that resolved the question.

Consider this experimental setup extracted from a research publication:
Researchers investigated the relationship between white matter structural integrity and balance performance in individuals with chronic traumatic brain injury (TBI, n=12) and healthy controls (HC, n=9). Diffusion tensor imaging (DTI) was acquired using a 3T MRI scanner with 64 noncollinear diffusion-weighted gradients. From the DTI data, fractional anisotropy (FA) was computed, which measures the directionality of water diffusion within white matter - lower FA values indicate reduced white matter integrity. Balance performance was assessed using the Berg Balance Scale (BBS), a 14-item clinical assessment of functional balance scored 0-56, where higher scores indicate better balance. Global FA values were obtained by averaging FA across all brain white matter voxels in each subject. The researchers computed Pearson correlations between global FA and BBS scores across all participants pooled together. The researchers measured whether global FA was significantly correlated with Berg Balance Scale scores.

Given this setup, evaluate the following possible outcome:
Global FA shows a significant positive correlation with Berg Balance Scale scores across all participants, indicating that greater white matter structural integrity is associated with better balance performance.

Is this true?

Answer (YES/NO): NO